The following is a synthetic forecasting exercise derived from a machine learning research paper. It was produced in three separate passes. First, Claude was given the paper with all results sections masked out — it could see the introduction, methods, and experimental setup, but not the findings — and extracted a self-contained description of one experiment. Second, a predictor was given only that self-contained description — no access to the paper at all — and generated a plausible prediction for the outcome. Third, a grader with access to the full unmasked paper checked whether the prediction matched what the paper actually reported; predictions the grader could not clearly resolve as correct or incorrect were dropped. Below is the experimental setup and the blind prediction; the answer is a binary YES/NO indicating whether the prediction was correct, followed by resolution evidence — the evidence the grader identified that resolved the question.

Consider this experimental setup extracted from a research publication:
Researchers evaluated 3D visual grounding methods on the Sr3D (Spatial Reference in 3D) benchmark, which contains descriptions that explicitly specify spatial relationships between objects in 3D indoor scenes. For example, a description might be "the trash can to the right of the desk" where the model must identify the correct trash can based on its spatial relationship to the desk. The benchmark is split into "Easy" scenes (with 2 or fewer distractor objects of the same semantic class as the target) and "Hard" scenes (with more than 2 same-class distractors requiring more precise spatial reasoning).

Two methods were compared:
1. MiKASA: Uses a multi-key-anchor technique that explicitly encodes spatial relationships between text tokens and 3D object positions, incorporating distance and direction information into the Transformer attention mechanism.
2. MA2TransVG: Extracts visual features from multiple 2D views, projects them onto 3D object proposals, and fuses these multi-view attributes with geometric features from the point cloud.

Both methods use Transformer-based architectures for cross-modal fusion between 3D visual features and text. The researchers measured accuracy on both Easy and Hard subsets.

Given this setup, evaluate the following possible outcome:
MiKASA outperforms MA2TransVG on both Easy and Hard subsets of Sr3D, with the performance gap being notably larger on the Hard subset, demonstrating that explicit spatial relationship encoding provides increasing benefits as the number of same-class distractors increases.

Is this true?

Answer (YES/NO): NO